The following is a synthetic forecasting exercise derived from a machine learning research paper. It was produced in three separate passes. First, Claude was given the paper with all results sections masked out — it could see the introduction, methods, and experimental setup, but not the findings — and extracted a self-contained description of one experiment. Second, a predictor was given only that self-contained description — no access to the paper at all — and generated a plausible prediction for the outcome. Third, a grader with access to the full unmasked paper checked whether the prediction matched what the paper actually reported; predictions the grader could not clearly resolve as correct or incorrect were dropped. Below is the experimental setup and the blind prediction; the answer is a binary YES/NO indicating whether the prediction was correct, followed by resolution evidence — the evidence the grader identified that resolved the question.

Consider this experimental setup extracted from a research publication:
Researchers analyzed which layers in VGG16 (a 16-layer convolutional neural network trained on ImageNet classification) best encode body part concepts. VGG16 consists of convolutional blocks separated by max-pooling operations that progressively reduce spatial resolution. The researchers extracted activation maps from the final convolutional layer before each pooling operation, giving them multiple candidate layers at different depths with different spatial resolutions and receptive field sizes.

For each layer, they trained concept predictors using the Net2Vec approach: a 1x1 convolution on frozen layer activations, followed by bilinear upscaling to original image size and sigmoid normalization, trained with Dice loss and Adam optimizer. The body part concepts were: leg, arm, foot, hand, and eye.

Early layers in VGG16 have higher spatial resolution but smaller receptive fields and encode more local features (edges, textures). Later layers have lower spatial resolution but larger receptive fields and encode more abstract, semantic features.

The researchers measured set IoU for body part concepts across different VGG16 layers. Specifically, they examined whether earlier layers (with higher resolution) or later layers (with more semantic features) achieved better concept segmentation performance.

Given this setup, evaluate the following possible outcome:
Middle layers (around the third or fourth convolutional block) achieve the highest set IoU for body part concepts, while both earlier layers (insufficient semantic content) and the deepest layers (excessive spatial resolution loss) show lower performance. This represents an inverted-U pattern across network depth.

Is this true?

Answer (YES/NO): NO